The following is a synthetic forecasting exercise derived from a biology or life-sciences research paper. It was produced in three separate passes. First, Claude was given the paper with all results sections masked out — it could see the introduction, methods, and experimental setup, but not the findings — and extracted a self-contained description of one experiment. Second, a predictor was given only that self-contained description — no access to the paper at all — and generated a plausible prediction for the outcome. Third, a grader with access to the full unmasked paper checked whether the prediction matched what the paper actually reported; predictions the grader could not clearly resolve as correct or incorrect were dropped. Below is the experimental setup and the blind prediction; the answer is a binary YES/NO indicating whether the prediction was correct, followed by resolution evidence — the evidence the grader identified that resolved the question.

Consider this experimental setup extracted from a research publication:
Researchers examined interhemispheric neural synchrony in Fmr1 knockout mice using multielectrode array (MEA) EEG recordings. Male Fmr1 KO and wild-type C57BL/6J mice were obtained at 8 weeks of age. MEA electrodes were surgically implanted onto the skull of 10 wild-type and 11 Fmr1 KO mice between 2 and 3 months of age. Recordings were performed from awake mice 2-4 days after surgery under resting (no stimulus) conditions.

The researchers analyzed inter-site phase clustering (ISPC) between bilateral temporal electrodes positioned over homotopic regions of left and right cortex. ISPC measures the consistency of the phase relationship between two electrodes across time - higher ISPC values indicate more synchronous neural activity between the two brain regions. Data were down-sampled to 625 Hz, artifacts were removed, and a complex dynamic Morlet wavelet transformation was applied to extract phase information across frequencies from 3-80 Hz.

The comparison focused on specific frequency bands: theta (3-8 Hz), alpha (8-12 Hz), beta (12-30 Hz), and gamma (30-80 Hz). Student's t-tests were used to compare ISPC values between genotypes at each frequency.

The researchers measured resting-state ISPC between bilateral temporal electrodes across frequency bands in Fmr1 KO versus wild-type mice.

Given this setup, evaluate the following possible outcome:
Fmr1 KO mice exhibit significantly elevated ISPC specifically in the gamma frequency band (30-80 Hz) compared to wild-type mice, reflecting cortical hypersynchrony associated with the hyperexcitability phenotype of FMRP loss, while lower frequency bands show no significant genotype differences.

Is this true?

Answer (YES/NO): NO